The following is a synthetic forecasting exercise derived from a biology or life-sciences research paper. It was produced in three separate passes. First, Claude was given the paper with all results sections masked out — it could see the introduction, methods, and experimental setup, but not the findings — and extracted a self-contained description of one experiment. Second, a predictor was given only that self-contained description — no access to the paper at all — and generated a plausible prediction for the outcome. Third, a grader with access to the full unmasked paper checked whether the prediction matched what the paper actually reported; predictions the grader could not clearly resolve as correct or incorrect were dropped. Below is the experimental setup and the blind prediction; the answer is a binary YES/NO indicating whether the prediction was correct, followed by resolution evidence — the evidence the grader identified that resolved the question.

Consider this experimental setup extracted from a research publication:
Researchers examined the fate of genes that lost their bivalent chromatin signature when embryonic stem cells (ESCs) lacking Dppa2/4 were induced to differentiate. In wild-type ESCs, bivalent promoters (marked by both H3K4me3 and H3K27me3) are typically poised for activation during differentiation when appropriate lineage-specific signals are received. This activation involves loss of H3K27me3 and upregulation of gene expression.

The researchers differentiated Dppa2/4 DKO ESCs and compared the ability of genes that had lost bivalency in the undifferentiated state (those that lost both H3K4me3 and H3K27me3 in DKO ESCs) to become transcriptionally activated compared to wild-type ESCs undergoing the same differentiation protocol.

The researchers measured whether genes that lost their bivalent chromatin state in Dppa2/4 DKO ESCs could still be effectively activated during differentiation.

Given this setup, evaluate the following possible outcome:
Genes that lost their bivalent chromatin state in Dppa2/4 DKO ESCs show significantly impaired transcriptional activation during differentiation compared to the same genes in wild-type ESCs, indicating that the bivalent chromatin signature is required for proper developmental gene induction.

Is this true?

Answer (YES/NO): YES